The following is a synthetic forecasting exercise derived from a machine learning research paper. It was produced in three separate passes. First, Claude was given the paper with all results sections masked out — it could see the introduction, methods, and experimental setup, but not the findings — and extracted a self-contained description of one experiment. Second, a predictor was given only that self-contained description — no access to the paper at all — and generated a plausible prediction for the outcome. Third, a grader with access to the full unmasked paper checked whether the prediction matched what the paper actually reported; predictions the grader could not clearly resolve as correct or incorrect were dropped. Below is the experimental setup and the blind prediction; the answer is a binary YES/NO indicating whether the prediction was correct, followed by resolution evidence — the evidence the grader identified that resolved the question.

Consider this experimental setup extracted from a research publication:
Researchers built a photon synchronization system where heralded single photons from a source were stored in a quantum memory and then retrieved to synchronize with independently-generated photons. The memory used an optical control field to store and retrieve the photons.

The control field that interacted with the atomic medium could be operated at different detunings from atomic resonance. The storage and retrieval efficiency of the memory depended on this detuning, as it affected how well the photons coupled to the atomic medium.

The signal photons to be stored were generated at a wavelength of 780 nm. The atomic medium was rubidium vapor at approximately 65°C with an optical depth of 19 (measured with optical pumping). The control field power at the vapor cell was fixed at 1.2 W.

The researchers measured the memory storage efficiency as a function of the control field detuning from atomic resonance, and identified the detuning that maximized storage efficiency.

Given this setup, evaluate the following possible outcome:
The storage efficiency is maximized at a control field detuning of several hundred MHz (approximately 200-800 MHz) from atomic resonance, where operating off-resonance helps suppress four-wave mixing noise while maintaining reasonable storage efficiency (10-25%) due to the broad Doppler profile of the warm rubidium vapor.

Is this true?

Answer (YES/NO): NO